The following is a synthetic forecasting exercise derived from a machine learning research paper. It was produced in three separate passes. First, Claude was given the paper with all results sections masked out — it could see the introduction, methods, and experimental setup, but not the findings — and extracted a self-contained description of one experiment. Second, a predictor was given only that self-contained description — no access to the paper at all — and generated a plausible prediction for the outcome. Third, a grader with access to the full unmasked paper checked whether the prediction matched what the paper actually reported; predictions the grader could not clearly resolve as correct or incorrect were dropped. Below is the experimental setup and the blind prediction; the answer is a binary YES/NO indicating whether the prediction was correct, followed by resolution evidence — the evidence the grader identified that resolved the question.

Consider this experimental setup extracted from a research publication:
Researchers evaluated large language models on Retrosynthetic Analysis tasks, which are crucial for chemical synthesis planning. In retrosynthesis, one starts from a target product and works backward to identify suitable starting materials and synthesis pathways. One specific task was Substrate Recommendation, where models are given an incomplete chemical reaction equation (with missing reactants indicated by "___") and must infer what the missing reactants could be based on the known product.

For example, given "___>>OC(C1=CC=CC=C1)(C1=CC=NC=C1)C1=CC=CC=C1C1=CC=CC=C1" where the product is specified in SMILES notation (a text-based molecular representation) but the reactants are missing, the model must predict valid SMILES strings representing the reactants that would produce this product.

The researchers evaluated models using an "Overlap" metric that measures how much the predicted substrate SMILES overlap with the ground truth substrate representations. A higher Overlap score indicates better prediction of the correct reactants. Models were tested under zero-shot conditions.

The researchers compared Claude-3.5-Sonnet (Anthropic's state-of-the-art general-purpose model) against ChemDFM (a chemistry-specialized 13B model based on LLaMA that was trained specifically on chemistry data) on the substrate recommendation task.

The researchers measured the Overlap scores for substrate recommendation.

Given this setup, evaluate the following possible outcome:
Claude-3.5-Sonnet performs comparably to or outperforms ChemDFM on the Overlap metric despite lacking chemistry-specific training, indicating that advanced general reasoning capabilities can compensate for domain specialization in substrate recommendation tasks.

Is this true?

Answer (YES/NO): NO